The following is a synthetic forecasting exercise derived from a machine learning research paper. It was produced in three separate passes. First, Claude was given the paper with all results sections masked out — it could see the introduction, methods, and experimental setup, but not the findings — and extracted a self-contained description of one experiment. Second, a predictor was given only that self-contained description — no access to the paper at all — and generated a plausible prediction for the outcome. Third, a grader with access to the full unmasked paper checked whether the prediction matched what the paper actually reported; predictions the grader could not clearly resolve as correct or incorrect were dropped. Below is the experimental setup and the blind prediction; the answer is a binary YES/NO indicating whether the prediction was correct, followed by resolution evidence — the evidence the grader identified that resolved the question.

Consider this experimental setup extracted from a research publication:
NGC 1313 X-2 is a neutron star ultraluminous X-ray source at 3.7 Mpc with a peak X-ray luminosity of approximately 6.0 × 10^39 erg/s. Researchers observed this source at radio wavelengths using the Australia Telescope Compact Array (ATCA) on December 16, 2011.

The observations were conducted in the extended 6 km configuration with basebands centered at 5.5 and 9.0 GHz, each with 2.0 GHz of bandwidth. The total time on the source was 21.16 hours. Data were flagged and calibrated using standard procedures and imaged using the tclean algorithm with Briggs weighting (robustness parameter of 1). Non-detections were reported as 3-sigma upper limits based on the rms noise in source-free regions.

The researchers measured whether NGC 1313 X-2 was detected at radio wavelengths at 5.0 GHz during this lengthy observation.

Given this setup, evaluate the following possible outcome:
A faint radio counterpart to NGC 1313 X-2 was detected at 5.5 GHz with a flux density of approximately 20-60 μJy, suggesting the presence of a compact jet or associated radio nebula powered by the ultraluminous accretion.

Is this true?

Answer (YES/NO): NO